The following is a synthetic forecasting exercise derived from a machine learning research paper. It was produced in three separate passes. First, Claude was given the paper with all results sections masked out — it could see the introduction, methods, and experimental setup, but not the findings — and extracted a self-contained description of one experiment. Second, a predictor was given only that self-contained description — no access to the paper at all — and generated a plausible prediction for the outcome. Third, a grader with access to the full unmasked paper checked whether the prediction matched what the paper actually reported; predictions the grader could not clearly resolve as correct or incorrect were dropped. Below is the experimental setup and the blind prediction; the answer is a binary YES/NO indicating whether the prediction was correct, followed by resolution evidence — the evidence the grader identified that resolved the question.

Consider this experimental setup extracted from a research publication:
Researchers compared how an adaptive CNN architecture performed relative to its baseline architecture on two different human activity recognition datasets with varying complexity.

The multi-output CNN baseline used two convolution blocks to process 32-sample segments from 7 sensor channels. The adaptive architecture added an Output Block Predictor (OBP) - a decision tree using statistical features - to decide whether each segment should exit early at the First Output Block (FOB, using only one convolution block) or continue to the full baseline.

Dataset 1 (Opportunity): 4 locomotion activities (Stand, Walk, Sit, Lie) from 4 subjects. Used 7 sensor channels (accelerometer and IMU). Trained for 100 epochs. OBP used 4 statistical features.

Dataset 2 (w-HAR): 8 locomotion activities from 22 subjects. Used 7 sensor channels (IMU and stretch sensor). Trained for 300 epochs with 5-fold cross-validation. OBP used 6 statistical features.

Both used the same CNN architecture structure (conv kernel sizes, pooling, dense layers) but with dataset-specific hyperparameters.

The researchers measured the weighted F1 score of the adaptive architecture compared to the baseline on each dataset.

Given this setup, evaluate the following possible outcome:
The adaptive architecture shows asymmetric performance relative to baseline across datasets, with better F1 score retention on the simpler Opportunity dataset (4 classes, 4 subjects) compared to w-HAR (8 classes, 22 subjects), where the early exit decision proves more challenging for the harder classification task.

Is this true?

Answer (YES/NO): NO